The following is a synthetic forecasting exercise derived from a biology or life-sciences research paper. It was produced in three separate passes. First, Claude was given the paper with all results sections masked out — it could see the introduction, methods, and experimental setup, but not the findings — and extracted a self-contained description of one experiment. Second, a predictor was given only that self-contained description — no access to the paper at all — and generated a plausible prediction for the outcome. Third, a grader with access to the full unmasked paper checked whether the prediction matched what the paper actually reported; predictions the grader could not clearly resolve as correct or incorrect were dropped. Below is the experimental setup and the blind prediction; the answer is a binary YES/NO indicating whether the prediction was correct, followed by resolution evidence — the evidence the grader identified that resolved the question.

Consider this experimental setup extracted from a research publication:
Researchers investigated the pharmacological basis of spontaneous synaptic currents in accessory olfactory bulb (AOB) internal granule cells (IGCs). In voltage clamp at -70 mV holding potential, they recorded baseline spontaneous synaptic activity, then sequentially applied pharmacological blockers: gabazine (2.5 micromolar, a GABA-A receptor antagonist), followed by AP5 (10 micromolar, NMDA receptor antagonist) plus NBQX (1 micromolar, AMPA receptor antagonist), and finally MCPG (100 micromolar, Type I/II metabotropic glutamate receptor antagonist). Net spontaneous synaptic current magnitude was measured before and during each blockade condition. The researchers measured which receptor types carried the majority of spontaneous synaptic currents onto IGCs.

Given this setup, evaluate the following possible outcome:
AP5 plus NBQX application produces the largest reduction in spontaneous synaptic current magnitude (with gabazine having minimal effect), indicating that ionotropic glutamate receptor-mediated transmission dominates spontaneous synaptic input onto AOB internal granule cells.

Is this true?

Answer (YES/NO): YES